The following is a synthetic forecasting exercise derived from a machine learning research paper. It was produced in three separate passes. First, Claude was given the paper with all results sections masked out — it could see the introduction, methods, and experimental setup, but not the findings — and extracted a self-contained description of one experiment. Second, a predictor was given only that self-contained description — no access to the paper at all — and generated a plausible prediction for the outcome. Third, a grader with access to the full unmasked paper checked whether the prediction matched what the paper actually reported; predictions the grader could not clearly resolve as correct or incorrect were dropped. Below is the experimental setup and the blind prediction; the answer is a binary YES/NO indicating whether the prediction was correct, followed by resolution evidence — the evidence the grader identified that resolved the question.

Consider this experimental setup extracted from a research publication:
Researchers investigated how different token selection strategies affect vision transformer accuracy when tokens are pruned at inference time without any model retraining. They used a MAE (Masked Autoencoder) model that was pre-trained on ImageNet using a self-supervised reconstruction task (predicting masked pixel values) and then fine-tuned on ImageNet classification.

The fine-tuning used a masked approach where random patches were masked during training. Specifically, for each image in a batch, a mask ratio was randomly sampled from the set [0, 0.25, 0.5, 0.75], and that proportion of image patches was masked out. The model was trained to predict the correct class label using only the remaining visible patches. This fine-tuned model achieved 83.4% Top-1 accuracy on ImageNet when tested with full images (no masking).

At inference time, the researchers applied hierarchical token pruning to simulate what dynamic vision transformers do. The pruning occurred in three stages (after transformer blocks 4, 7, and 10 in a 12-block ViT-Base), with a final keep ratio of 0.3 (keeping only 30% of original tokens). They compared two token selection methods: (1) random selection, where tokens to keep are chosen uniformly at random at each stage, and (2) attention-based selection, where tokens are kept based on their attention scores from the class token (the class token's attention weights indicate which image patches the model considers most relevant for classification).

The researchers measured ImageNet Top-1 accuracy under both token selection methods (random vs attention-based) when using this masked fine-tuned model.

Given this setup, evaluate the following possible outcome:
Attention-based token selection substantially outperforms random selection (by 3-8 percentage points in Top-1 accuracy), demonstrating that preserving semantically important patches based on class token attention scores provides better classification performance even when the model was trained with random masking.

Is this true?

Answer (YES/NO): YES